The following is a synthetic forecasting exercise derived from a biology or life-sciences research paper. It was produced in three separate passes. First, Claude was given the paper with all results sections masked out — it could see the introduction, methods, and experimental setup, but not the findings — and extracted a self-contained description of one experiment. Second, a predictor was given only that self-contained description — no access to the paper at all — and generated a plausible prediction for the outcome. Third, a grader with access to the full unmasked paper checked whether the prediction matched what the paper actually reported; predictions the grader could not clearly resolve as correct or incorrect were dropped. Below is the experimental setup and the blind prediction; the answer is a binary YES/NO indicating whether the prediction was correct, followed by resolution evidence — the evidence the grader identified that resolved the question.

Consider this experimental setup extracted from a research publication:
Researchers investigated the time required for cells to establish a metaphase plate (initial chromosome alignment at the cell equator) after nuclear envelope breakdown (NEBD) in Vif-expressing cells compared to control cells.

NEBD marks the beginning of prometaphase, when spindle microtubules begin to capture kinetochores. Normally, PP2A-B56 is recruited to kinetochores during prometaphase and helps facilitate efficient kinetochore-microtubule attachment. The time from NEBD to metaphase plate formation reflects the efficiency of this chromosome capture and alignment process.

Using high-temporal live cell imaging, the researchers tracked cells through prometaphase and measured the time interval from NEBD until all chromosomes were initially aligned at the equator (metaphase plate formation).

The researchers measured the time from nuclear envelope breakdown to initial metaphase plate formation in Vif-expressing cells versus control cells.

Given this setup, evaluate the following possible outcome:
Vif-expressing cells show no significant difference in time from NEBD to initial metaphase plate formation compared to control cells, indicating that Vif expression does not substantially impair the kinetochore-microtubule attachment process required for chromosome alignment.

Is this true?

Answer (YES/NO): NO